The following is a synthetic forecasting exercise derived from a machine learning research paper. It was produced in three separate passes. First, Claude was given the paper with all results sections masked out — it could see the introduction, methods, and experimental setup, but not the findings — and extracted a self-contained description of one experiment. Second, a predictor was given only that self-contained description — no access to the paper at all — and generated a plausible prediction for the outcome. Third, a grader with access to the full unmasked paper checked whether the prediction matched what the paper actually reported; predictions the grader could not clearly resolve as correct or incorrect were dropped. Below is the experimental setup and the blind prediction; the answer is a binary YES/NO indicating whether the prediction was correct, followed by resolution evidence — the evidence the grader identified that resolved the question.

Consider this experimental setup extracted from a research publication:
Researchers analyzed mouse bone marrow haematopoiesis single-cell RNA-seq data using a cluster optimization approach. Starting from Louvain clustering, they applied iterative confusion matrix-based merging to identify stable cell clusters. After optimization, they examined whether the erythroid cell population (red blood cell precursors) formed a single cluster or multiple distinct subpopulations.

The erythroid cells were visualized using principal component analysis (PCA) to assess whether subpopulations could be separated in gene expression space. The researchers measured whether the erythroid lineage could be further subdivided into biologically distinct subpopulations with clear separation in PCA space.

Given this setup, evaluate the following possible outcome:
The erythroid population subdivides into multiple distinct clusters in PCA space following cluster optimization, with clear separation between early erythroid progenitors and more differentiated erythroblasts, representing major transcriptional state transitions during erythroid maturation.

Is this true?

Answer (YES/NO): YES